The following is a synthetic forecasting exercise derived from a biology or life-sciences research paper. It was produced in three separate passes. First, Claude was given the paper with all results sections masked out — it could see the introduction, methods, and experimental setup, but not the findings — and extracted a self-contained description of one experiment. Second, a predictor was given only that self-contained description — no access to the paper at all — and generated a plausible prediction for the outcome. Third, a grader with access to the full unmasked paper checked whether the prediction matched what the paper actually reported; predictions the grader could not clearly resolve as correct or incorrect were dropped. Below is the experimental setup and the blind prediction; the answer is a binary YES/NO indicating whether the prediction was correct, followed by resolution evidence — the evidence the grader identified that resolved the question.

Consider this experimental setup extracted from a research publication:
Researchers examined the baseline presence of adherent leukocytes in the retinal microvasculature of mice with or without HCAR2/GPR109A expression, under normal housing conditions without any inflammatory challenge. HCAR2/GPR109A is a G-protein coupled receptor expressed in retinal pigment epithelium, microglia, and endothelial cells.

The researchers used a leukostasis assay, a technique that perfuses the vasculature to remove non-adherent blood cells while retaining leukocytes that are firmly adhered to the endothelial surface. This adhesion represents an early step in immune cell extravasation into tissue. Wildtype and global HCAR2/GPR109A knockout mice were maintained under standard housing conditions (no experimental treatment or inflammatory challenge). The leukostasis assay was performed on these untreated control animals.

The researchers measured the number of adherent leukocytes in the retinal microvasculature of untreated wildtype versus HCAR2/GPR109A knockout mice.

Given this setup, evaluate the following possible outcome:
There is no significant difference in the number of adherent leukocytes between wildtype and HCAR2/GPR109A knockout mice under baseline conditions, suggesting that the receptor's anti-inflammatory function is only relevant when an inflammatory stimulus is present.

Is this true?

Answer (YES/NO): NO